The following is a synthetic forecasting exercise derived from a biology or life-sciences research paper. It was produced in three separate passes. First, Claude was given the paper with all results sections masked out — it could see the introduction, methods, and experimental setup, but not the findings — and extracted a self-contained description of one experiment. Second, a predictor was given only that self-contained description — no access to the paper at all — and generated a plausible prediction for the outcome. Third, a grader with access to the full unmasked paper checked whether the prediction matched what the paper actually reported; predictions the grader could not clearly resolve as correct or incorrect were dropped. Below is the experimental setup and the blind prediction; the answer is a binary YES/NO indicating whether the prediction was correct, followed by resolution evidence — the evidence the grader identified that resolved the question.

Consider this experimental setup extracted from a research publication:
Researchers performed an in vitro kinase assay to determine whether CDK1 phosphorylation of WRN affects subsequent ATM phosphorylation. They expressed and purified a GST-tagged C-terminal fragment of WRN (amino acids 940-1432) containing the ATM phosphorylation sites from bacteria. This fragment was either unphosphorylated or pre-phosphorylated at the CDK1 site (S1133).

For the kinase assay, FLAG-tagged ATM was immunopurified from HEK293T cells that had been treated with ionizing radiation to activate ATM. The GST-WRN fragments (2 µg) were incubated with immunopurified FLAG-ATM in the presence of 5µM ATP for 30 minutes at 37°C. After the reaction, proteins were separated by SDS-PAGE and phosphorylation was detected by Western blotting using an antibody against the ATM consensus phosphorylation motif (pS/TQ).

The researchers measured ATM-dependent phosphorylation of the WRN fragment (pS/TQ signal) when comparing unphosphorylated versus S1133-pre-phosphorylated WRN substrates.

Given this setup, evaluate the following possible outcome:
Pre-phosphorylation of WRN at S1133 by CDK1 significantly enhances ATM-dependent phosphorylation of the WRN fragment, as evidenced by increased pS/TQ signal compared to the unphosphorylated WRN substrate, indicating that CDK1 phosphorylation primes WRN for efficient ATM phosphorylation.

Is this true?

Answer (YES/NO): YES